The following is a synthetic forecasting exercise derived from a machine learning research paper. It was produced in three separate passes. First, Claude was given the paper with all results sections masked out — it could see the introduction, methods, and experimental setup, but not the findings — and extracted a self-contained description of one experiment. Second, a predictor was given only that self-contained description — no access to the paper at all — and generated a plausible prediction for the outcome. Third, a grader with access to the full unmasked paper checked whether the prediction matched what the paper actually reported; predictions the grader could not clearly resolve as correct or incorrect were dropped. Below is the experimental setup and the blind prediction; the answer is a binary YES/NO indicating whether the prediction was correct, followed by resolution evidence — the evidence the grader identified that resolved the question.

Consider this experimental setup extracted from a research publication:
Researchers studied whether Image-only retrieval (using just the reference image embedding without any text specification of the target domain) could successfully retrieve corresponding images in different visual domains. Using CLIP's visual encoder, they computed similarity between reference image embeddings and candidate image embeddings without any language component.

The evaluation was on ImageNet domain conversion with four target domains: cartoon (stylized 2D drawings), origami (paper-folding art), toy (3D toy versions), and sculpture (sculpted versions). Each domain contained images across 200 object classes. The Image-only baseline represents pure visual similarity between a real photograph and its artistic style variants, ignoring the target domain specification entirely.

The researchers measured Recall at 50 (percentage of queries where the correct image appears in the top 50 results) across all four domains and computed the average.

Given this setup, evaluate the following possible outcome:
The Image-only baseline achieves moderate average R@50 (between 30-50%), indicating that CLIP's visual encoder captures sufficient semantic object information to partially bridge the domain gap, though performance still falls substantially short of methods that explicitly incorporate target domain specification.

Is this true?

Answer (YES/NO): NO